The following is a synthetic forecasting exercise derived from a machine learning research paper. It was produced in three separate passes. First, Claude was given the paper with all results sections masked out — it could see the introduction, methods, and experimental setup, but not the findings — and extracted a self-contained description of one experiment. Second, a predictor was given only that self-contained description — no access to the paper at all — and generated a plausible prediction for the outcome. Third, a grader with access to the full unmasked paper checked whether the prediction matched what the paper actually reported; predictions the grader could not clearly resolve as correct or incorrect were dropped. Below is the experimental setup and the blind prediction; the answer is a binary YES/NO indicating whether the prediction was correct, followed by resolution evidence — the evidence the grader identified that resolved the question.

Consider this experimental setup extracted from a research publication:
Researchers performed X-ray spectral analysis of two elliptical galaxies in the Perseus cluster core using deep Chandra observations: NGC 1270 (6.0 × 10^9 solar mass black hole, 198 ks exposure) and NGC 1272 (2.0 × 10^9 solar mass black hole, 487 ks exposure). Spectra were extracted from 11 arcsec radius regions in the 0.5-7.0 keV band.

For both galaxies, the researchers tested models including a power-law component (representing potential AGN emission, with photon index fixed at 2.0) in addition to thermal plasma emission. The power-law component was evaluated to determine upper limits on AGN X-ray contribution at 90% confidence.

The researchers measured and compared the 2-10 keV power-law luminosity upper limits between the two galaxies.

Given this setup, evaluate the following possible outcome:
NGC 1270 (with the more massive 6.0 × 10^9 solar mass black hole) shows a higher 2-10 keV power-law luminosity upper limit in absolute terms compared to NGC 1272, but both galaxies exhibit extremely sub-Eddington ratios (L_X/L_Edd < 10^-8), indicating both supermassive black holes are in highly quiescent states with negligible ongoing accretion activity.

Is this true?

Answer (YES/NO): NO